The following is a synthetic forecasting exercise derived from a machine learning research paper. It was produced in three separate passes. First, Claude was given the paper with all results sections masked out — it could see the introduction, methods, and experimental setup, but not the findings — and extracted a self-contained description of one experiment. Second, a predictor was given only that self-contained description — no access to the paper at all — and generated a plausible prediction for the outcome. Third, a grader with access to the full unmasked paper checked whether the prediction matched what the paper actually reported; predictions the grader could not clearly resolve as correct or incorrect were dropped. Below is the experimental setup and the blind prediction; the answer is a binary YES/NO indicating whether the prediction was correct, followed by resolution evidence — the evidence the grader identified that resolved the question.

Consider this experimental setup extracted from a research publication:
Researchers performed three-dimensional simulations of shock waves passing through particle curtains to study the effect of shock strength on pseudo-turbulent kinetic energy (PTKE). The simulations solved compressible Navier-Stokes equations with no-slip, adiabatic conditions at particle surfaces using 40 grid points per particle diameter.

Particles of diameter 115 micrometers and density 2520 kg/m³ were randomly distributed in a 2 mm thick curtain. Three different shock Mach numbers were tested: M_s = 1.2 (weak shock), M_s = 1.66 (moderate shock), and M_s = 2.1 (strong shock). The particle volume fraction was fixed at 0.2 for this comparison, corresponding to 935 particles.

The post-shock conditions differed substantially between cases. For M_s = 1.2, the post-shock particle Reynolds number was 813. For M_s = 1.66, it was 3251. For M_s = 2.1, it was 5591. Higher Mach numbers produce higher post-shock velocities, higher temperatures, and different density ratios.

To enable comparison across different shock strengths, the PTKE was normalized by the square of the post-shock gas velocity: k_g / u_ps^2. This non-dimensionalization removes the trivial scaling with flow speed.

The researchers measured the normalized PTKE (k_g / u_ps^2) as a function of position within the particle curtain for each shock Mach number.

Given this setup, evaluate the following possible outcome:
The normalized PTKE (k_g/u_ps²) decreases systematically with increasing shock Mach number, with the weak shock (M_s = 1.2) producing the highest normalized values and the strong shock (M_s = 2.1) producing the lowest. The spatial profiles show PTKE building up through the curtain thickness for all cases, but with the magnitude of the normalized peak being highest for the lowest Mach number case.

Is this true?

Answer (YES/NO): YES